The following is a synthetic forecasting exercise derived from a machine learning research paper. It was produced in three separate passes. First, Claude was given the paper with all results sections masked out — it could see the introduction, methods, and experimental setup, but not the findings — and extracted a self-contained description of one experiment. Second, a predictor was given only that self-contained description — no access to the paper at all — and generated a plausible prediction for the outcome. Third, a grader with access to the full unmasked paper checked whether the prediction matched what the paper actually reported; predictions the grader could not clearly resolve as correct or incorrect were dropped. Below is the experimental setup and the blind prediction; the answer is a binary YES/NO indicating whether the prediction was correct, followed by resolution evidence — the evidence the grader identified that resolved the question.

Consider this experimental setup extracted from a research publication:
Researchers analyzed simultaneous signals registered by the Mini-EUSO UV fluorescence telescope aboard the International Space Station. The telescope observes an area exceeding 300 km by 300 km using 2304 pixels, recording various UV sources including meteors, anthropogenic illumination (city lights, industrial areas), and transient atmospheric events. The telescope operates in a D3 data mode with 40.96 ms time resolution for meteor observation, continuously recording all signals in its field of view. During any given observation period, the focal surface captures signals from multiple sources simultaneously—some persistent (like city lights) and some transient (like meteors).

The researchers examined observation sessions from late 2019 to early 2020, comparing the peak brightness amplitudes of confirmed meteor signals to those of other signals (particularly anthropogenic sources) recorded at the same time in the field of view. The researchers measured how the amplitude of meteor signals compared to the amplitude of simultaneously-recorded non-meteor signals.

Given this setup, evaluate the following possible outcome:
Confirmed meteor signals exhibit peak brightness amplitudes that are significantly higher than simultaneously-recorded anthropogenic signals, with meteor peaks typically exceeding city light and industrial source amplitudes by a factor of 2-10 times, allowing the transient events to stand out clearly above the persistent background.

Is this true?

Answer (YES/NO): NO